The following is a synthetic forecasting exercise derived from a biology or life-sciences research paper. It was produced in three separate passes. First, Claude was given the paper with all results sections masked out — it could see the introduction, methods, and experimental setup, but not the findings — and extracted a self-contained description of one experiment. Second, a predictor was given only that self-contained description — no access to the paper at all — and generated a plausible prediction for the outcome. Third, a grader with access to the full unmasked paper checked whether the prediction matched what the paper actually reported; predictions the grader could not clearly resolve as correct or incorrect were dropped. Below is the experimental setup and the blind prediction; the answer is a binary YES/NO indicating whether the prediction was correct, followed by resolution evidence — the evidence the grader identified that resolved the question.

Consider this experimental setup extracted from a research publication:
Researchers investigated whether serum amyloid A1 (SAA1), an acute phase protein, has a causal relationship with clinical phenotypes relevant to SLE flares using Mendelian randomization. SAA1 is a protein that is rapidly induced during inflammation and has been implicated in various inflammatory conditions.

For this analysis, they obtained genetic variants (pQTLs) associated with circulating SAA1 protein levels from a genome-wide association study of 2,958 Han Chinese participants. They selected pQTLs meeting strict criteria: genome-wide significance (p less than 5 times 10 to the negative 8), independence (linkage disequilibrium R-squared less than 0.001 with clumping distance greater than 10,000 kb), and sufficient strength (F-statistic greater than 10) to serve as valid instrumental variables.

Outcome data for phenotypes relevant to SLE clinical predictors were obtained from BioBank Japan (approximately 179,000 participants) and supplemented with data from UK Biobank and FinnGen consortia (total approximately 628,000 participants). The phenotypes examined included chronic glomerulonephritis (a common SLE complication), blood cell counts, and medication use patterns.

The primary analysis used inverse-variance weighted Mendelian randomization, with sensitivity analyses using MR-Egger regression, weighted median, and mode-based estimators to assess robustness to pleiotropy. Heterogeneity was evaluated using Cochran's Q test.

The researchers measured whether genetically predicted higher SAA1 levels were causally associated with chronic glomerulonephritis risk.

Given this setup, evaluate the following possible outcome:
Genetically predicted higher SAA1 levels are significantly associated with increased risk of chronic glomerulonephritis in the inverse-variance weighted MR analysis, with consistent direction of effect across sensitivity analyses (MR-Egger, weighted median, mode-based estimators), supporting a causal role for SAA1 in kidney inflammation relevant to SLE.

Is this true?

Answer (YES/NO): NO